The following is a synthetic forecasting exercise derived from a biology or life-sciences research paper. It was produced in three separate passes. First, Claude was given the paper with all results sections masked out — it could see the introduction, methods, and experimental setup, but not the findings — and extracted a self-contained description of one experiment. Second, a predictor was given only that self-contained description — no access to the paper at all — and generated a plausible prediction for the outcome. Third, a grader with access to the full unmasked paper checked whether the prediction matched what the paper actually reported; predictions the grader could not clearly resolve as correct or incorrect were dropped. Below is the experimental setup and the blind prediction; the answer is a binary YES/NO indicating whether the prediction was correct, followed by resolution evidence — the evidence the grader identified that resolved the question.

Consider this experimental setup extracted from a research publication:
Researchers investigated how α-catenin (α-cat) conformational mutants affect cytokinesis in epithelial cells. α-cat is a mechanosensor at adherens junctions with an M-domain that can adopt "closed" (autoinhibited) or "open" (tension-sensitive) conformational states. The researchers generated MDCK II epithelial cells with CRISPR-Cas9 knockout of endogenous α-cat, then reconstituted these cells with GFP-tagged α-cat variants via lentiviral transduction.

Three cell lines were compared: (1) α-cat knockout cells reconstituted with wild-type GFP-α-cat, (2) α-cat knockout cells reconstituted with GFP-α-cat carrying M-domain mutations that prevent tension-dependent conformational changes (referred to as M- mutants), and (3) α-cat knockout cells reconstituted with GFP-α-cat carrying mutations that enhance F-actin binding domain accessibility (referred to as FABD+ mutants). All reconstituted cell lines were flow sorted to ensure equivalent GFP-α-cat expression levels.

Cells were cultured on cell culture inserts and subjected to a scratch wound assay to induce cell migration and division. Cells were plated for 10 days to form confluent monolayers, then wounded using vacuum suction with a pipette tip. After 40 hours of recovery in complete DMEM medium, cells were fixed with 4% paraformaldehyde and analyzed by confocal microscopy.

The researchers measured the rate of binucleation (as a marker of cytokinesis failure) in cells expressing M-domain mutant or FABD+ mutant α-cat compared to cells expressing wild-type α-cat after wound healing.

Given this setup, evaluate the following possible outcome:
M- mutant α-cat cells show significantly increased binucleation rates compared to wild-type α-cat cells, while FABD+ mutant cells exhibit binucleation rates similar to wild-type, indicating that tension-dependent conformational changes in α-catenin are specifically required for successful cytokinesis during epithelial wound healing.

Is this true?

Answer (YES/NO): NO